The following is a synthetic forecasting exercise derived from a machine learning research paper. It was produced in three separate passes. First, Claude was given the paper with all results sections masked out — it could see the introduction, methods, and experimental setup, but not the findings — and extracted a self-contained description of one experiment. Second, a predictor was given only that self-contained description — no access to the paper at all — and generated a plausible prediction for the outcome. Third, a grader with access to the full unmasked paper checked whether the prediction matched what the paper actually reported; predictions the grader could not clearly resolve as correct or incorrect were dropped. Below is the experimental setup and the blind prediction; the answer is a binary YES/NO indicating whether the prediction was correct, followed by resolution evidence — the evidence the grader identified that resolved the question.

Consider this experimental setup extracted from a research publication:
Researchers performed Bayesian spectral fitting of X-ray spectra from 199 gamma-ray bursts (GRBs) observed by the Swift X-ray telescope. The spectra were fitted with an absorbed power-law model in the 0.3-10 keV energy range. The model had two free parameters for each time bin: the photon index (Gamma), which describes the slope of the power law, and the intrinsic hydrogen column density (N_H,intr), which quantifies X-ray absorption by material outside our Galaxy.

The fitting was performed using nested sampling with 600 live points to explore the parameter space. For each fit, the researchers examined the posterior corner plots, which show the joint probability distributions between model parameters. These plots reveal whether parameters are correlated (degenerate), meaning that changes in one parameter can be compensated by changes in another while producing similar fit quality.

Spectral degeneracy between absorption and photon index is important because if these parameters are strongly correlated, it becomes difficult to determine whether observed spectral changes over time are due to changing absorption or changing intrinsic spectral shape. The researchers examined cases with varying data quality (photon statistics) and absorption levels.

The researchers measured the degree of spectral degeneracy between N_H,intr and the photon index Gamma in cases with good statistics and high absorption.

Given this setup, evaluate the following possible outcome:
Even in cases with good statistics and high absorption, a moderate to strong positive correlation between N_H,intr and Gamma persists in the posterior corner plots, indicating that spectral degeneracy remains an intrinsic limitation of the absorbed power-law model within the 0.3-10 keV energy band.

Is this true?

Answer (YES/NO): NO